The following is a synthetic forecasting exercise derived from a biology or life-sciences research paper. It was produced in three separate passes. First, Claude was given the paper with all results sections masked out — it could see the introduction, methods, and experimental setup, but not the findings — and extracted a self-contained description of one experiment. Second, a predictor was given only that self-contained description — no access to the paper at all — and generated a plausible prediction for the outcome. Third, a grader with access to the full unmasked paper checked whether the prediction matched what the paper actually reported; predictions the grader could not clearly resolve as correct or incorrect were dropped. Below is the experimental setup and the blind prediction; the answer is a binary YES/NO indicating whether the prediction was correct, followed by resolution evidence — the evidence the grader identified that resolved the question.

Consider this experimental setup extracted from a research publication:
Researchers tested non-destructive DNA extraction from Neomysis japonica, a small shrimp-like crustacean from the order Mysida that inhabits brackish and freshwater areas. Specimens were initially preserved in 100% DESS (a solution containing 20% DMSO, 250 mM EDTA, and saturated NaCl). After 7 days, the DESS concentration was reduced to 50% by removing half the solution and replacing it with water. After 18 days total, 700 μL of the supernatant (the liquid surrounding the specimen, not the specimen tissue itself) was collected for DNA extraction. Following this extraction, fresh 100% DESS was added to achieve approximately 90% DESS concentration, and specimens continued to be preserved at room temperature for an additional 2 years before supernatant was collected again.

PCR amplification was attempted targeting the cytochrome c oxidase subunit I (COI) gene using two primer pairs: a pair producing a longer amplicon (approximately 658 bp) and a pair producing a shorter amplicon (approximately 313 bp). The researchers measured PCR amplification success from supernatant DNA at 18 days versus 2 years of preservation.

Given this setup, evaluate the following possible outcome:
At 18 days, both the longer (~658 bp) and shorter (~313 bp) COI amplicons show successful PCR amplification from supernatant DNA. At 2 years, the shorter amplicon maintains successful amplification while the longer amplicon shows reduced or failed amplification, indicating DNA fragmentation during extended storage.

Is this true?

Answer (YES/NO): NO